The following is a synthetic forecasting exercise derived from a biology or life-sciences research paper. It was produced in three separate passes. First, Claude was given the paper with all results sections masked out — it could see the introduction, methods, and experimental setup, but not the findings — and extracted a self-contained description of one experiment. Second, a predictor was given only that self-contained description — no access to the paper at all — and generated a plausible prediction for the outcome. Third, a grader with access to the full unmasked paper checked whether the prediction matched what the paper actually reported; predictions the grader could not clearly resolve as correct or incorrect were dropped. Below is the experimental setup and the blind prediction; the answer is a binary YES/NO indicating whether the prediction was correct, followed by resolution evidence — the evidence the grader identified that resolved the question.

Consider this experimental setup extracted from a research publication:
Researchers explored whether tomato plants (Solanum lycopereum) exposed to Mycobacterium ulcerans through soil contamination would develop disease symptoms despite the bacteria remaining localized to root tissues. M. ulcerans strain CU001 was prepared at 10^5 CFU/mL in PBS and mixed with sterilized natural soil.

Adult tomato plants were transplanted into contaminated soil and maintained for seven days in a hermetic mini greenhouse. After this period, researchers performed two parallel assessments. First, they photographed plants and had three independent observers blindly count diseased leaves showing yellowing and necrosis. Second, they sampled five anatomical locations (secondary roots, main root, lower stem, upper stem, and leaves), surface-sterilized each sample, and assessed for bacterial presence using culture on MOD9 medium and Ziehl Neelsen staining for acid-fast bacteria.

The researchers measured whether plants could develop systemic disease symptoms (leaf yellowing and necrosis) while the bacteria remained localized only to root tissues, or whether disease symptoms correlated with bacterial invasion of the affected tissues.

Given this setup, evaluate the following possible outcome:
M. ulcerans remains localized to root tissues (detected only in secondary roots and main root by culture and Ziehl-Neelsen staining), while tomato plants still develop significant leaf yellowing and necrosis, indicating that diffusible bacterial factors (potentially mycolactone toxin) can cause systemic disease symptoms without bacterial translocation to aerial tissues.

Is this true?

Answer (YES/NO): NO